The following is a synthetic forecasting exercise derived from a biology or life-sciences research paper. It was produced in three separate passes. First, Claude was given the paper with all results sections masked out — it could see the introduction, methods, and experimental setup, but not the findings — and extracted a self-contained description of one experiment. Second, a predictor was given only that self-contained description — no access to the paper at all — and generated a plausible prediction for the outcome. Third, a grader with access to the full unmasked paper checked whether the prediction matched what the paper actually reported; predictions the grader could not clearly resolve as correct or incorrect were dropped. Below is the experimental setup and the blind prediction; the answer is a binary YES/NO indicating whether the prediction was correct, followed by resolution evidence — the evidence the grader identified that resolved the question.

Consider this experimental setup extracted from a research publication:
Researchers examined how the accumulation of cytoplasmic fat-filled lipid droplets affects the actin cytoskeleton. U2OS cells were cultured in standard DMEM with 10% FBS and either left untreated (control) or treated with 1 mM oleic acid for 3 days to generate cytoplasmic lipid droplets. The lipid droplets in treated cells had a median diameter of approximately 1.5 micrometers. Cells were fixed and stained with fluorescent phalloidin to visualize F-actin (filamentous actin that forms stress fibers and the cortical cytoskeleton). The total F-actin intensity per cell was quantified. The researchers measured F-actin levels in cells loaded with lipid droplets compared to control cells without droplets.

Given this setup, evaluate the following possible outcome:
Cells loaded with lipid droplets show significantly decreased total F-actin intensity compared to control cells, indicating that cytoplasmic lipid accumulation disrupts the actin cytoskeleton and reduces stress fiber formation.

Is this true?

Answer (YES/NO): YES